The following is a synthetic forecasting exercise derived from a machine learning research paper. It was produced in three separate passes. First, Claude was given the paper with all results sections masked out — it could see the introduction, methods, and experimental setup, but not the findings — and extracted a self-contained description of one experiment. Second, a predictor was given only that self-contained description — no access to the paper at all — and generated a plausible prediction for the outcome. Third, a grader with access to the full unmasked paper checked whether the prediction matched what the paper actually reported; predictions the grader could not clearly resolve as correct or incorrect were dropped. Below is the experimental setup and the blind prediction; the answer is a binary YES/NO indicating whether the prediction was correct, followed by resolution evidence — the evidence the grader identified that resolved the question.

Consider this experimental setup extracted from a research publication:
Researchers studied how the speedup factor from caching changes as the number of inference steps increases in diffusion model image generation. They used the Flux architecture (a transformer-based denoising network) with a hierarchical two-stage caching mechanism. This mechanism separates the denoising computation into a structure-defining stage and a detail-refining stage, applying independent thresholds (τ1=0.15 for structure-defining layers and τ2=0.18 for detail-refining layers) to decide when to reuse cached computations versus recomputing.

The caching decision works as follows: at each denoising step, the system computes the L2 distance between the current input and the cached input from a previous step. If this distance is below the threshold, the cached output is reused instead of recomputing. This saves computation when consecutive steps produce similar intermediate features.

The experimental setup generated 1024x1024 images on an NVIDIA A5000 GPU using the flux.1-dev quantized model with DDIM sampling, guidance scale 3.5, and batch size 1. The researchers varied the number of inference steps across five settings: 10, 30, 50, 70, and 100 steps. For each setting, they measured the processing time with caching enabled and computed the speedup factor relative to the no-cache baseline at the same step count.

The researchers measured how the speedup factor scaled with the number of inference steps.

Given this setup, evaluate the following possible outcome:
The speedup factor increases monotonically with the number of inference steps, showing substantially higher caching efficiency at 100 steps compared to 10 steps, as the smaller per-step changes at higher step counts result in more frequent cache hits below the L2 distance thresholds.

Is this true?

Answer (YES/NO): YES